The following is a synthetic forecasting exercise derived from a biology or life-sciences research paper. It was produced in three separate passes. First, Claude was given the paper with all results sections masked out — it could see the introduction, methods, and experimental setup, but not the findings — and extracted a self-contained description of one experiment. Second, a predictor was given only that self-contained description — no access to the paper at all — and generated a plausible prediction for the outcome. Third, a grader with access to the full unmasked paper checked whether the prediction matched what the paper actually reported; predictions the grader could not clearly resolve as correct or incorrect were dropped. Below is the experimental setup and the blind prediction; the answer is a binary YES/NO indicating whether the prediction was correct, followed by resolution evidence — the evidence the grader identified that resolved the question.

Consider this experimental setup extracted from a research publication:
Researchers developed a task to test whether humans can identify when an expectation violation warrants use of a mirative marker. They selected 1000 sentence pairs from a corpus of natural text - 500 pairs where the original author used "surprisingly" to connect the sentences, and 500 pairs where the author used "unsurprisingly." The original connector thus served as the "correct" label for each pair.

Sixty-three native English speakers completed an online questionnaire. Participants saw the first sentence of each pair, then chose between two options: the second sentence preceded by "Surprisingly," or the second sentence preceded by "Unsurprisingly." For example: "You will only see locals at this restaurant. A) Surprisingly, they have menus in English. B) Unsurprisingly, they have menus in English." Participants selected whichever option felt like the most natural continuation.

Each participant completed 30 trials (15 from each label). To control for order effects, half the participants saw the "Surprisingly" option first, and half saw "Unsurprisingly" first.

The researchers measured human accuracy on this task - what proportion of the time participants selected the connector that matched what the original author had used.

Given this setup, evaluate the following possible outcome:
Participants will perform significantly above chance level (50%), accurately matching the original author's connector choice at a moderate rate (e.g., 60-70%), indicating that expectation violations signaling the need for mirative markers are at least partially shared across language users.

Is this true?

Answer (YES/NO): NO